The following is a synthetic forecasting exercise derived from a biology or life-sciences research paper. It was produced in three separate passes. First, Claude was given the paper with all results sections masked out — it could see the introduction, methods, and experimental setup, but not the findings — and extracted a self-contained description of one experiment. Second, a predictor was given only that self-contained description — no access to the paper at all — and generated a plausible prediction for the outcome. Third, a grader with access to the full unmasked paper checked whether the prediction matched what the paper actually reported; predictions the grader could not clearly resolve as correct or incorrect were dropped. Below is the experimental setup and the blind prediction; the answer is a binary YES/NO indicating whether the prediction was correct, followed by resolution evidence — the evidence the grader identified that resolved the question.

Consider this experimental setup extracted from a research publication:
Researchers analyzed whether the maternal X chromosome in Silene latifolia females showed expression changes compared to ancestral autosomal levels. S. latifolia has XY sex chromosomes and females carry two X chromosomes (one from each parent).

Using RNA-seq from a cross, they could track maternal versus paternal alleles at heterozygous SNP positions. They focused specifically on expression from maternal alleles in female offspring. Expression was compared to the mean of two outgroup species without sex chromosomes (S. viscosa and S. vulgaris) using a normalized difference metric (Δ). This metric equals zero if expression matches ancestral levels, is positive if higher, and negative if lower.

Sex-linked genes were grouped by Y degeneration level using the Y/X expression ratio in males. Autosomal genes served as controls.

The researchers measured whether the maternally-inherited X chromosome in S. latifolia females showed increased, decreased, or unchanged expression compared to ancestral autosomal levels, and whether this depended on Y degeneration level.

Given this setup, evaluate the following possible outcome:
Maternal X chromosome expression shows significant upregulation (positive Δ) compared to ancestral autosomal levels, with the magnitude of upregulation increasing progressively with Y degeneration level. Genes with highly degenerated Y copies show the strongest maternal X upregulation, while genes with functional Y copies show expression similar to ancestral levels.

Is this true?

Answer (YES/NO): YES